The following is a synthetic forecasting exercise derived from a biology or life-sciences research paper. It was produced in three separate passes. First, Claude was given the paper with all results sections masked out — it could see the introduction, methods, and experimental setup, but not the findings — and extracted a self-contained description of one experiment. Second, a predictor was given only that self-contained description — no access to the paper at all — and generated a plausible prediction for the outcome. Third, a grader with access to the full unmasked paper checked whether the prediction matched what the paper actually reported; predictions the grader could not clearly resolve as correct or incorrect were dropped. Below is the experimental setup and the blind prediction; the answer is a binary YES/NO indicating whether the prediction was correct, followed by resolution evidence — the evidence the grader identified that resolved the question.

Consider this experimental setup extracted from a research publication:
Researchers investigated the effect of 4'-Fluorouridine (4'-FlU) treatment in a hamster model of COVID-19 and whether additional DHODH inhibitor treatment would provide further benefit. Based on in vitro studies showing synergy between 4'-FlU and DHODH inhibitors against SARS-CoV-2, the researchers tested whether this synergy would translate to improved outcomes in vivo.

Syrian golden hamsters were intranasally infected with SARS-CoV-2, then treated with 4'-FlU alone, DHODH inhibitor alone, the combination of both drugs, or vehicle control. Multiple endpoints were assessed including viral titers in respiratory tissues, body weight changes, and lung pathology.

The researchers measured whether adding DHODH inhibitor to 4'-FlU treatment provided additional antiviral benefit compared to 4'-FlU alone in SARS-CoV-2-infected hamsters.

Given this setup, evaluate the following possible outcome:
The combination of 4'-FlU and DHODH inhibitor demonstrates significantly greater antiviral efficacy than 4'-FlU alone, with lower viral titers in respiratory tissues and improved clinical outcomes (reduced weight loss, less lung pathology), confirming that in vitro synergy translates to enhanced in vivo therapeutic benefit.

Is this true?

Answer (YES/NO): NO